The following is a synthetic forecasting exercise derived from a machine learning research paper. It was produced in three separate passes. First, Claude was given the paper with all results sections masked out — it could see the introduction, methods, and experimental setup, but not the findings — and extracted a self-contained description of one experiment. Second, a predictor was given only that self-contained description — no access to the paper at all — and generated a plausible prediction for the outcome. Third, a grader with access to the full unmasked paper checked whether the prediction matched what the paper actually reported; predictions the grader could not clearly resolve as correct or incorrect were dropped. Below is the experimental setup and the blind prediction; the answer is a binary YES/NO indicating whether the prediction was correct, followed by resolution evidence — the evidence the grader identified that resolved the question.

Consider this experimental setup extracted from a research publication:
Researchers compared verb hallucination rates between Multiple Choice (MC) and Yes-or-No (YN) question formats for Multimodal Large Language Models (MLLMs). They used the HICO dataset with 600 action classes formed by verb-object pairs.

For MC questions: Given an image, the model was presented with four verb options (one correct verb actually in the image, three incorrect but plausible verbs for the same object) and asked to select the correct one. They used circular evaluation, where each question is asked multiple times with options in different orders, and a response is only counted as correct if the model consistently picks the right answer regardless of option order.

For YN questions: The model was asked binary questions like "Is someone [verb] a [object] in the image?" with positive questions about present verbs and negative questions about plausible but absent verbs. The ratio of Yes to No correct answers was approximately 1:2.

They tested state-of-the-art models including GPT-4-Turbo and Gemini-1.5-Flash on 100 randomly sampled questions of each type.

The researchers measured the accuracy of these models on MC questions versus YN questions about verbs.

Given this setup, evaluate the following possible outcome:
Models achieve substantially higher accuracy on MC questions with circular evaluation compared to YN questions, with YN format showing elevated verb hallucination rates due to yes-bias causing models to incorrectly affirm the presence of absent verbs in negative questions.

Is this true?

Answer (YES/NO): NO